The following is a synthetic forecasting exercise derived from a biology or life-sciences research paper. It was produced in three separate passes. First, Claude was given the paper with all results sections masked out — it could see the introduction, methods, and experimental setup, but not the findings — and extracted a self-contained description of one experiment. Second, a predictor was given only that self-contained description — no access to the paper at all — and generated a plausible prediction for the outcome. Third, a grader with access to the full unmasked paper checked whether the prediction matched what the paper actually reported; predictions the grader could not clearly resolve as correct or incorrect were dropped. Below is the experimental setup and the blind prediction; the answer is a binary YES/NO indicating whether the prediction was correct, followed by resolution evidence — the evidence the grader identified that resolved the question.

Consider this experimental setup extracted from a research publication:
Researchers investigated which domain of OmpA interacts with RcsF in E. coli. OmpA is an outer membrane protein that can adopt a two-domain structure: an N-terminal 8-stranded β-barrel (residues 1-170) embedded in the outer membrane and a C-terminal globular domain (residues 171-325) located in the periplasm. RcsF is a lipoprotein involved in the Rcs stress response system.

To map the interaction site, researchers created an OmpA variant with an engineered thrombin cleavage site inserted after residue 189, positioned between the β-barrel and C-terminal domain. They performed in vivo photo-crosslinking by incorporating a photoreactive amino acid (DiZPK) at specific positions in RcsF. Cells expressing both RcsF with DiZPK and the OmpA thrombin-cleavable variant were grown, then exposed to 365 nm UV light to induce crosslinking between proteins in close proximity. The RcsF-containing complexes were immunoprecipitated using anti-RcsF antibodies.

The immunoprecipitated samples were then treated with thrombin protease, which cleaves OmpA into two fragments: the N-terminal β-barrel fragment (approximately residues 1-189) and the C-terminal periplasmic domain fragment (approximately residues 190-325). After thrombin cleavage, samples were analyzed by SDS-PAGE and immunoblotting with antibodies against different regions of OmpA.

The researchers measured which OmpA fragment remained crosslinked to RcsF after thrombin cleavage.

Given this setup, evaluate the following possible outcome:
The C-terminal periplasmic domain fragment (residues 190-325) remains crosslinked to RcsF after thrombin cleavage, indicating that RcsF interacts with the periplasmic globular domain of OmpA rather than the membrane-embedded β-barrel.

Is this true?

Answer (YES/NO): YES